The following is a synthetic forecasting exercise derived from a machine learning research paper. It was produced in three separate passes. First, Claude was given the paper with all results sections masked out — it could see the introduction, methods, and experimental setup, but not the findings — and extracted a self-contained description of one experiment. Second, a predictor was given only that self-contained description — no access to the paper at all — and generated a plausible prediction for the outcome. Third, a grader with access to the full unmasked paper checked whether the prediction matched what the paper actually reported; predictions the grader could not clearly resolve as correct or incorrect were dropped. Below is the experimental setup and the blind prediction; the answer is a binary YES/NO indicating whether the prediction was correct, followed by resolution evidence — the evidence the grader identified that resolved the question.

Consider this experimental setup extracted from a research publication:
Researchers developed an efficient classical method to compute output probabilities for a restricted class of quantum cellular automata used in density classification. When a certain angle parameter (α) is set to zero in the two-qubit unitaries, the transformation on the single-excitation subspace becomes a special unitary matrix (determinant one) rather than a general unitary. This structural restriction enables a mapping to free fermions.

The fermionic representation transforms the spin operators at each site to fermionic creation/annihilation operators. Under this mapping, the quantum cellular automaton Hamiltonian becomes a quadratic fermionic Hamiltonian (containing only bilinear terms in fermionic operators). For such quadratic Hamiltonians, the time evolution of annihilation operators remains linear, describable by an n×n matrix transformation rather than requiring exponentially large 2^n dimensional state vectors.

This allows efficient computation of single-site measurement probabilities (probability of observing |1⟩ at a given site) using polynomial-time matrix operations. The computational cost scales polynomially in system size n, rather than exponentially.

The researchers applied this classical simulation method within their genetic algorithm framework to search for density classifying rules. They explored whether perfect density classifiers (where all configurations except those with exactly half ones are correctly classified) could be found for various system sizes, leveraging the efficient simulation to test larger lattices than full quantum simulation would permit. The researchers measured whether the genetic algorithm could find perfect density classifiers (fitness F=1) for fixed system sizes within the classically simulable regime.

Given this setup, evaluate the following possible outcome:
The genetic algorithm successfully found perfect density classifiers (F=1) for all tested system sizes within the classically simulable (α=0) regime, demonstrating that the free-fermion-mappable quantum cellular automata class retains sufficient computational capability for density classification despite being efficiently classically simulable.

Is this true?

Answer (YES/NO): NO